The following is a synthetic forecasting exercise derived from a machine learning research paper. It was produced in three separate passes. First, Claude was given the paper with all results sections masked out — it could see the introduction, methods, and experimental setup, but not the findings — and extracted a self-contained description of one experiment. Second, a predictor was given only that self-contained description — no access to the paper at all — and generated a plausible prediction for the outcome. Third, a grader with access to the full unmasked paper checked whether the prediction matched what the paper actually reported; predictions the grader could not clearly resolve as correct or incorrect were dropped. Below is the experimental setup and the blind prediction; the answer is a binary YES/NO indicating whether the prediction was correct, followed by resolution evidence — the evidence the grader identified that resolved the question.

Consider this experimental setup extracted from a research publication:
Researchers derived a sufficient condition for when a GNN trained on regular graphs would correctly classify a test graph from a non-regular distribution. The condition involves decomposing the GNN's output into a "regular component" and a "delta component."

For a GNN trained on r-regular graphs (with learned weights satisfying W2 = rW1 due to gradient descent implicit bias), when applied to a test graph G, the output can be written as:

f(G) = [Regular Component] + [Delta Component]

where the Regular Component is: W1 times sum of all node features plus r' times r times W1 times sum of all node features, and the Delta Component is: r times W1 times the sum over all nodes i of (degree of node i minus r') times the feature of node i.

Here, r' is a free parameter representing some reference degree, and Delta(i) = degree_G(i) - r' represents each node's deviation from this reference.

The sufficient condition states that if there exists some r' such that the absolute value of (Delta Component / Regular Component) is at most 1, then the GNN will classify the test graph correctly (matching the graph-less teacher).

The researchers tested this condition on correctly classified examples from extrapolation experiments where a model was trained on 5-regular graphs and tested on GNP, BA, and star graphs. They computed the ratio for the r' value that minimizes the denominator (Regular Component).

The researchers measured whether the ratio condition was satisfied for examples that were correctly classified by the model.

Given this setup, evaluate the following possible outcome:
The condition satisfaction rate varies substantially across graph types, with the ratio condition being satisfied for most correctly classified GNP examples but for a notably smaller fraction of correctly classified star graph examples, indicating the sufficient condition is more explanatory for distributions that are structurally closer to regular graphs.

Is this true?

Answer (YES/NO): NO